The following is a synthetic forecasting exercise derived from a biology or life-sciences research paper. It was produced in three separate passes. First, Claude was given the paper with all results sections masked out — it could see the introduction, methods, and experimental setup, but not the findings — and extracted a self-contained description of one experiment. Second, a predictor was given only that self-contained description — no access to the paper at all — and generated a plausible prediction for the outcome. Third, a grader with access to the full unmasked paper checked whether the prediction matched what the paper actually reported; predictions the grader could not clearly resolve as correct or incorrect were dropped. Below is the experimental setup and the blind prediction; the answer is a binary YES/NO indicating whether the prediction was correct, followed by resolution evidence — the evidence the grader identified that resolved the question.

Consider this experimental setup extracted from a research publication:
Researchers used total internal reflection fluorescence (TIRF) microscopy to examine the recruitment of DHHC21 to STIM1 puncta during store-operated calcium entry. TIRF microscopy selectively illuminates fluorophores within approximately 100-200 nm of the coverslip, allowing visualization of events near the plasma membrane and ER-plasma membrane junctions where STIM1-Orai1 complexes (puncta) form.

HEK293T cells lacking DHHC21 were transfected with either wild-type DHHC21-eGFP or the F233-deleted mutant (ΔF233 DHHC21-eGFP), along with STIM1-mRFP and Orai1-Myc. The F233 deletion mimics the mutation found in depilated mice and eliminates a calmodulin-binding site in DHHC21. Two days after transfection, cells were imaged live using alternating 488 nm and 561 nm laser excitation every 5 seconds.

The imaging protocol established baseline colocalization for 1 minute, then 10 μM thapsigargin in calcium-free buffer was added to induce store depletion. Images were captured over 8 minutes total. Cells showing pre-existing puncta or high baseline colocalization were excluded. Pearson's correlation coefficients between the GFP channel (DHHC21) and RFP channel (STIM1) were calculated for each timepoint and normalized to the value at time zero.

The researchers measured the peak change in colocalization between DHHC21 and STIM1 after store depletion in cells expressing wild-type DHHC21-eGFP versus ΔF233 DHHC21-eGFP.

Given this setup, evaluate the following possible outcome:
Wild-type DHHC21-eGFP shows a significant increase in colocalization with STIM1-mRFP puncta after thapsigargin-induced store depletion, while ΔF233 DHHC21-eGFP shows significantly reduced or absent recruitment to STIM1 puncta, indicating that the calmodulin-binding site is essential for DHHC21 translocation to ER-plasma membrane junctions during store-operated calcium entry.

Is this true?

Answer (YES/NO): NO